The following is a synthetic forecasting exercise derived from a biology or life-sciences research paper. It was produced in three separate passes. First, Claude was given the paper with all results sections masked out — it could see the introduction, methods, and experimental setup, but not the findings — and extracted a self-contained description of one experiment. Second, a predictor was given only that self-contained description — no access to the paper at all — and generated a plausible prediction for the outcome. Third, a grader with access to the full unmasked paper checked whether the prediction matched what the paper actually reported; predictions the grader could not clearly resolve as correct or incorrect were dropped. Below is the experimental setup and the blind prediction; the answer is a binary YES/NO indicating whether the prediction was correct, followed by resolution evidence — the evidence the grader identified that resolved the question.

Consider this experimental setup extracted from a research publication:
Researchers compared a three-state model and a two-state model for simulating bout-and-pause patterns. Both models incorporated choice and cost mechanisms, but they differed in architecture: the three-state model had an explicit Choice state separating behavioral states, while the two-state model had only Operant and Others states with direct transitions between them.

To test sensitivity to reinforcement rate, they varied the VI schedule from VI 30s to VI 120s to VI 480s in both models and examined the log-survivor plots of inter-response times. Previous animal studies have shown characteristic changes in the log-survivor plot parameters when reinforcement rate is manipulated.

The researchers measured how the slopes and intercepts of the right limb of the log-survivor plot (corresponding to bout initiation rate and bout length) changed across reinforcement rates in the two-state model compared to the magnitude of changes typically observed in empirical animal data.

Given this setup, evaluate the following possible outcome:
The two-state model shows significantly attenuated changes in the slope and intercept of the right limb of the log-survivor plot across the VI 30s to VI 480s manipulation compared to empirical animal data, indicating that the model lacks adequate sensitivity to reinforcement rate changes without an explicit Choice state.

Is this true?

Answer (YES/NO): YES